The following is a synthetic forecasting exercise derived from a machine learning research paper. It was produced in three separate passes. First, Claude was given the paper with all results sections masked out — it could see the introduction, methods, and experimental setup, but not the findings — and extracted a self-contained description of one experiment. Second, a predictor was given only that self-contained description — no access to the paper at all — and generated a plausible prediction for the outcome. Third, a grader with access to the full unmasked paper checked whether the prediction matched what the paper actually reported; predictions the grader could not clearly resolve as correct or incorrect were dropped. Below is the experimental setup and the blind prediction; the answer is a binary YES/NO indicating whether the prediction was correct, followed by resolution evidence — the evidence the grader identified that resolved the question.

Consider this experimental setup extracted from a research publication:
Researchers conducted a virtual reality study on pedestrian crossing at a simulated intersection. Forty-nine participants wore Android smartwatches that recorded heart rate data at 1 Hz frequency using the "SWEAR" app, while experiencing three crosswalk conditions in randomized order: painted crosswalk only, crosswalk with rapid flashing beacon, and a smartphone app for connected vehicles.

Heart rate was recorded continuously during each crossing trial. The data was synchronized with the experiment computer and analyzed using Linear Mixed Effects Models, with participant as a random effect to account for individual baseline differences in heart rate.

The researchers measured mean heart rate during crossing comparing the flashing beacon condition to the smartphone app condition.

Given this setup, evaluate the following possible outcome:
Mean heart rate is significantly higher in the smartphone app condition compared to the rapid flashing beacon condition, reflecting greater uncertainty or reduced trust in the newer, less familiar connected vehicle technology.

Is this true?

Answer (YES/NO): NO